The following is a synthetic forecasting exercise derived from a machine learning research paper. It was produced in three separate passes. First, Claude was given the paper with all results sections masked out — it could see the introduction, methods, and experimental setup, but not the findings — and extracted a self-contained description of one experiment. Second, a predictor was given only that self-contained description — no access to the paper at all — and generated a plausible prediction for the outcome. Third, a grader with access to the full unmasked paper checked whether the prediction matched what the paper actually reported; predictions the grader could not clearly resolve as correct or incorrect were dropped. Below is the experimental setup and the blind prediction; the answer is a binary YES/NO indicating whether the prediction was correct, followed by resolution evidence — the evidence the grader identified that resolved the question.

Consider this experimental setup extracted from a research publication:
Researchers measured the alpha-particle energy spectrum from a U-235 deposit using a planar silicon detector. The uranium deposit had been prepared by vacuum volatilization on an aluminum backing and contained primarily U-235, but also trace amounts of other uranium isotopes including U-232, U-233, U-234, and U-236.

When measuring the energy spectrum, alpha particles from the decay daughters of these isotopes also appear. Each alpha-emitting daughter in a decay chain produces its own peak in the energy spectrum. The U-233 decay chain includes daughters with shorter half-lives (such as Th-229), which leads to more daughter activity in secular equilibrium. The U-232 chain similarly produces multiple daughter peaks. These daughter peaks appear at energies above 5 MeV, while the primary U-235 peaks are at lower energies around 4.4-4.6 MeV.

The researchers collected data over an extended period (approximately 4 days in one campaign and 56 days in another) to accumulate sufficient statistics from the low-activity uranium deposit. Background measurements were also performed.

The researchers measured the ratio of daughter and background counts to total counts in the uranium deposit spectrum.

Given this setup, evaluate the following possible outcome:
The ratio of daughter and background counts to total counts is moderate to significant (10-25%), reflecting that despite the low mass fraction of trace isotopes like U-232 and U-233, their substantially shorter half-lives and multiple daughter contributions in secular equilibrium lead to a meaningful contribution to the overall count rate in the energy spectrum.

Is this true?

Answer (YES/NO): NO